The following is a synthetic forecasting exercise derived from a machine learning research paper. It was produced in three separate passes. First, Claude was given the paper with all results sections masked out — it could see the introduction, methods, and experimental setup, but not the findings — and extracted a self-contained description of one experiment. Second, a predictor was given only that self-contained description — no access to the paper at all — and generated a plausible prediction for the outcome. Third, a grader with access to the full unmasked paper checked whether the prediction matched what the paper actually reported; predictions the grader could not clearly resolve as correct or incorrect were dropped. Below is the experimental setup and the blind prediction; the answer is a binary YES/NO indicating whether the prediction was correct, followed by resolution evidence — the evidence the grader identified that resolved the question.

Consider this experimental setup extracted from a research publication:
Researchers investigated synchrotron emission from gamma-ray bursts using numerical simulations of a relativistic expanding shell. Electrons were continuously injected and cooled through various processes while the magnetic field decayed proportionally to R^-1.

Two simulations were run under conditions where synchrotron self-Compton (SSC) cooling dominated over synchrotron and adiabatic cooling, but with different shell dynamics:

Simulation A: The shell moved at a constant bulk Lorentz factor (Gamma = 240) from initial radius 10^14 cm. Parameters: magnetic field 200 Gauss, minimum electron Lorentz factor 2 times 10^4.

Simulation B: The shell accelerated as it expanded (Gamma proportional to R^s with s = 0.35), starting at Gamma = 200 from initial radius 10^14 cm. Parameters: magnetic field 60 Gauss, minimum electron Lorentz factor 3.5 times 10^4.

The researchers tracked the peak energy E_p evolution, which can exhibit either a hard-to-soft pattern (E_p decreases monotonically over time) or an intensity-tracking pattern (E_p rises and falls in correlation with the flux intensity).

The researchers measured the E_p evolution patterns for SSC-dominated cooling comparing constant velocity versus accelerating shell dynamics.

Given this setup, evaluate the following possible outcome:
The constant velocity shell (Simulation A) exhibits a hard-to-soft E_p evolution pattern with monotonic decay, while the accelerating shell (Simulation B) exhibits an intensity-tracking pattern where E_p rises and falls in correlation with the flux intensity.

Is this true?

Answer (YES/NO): YES